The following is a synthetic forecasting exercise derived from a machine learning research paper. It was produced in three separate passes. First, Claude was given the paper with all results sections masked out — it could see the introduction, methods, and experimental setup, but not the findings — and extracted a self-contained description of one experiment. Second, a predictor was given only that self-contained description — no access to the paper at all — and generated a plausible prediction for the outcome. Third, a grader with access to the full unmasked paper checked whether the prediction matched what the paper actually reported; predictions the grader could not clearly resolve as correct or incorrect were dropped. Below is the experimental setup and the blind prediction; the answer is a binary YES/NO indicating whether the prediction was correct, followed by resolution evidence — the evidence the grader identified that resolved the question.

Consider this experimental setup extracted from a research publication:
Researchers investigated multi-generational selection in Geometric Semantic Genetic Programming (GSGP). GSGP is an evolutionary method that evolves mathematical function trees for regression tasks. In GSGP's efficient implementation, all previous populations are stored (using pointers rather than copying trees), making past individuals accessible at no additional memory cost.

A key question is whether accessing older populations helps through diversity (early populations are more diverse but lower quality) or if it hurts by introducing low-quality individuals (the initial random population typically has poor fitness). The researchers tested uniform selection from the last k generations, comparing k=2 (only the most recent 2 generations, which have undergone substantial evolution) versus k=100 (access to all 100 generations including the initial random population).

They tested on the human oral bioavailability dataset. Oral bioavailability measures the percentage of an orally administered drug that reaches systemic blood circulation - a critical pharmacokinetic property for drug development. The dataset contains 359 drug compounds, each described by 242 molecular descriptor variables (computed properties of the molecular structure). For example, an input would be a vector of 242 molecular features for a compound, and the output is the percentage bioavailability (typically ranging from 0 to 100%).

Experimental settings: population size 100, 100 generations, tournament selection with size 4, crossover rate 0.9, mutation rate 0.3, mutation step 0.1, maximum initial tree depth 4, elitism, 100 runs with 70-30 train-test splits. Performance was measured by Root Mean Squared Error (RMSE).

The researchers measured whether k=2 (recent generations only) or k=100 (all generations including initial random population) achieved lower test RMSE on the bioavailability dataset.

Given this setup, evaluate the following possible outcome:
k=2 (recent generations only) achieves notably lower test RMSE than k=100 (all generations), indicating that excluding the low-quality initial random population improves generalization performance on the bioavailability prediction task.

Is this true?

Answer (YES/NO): YES